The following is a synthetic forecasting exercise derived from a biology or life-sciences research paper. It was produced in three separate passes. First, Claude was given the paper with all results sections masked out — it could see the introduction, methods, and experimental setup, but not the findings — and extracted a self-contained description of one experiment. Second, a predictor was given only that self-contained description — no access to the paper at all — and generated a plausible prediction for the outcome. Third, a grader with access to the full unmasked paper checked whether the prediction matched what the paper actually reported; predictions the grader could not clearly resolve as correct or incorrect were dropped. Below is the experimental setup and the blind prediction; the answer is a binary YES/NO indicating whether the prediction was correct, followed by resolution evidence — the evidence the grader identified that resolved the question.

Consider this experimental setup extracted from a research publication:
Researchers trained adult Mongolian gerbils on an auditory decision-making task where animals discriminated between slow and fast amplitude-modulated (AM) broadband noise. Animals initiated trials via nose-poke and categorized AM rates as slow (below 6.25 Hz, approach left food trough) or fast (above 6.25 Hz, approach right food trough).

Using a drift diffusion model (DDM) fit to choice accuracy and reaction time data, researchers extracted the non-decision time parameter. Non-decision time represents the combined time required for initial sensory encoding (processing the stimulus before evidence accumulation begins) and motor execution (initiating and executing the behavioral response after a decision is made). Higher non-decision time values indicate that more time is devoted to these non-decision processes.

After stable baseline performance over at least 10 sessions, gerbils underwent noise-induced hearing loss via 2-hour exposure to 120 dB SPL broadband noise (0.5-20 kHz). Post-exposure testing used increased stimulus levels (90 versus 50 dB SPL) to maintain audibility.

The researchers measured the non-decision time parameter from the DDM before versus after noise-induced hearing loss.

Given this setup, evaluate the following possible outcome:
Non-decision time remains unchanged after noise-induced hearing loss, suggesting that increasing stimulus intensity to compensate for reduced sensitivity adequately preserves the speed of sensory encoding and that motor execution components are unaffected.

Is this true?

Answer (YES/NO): NO